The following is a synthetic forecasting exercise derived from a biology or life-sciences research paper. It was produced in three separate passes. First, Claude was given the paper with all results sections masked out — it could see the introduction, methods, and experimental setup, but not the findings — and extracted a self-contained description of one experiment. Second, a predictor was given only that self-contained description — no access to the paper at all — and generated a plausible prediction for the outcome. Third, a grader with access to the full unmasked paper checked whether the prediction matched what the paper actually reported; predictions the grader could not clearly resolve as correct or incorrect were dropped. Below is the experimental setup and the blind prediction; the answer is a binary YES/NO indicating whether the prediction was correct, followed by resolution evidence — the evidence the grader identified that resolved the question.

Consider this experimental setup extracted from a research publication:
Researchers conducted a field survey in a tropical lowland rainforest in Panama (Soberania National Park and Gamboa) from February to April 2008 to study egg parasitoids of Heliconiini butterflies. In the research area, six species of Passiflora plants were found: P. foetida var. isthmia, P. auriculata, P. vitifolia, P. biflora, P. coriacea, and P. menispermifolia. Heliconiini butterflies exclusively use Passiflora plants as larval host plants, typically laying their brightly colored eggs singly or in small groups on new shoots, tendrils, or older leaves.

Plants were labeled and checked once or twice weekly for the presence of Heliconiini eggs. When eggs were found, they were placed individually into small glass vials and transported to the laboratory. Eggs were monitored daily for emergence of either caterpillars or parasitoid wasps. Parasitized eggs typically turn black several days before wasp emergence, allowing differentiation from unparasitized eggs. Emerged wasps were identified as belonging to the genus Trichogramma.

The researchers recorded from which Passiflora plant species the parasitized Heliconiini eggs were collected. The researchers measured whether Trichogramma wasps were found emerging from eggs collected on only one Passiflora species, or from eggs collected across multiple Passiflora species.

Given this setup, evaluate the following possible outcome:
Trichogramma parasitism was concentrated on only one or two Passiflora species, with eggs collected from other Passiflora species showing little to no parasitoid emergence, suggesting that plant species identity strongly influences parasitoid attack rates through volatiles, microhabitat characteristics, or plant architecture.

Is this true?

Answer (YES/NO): NO